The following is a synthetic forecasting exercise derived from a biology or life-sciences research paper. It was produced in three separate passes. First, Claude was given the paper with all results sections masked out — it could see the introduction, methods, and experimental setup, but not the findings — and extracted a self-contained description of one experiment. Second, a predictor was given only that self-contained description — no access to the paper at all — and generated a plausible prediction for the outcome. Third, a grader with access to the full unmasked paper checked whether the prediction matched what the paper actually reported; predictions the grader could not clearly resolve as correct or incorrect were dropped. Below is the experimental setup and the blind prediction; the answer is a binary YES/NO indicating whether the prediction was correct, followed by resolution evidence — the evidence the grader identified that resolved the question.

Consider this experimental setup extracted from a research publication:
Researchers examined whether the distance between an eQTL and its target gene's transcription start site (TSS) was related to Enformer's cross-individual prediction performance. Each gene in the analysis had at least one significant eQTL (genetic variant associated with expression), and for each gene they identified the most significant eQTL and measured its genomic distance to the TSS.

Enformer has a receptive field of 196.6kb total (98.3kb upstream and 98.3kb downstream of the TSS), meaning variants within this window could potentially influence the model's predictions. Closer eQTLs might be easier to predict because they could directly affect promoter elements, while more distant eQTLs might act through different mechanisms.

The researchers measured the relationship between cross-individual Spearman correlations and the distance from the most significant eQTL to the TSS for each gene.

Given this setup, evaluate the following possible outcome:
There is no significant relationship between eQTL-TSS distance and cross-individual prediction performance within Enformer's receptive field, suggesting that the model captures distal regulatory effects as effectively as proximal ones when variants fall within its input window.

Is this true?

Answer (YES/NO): NO